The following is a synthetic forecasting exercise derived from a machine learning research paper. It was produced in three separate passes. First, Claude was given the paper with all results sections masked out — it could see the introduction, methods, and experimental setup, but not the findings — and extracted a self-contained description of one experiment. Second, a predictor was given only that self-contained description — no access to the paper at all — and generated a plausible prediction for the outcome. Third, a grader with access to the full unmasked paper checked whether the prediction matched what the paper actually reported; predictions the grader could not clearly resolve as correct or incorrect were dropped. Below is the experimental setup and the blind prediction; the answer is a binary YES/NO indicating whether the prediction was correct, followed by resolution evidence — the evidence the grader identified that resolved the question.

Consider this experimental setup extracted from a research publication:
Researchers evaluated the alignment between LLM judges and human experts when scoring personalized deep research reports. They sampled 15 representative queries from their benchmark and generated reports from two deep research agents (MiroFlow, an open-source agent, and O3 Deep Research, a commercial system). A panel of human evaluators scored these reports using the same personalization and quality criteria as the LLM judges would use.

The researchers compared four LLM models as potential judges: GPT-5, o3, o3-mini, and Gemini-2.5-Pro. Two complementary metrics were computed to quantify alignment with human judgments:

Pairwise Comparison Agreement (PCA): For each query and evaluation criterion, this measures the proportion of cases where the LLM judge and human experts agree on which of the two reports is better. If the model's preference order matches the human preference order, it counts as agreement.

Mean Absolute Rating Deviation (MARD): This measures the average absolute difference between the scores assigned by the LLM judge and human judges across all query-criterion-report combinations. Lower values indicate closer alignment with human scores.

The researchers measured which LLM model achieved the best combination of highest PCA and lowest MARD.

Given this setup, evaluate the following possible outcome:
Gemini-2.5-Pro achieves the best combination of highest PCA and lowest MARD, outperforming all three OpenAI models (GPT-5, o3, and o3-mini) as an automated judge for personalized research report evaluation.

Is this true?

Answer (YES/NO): NO